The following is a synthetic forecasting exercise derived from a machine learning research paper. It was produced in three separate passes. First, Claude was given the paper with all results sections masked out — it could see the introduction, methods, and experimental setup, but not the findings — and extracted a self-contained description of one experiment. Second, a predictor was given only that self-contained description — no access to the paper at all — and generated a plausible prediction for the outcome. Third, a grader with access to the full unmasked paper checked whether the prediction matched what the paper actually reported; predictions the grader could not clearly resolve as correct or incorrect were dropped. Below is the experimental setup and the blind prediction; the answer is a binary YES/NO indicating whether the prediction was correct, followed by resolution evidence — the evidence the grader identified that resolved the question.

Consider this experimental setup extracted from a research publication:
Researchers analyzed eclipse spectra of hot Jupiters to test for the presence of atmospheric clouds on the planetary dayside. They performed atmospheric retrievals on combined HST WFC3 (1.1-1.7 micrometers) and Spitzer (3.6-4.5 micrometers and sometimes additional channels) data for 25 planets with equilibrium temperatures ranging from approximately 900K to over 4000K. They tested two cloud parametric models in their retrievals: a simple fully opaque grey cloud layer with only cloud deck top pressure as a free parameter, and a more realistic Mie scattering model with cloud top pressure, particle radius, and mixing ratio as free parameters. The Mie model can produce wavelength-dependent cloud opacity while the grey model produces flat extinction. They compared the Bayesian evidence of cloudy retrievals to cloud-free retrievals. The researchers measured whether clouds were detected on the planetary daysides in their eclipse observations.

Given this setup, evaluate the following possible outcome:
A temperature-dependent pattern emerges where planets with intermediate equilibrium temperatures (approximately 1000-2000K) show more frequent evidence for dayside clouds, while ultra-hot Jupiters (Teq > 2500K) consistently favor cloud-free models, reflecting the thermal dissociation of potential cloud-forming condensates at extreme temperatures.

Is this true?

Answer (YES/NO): NO